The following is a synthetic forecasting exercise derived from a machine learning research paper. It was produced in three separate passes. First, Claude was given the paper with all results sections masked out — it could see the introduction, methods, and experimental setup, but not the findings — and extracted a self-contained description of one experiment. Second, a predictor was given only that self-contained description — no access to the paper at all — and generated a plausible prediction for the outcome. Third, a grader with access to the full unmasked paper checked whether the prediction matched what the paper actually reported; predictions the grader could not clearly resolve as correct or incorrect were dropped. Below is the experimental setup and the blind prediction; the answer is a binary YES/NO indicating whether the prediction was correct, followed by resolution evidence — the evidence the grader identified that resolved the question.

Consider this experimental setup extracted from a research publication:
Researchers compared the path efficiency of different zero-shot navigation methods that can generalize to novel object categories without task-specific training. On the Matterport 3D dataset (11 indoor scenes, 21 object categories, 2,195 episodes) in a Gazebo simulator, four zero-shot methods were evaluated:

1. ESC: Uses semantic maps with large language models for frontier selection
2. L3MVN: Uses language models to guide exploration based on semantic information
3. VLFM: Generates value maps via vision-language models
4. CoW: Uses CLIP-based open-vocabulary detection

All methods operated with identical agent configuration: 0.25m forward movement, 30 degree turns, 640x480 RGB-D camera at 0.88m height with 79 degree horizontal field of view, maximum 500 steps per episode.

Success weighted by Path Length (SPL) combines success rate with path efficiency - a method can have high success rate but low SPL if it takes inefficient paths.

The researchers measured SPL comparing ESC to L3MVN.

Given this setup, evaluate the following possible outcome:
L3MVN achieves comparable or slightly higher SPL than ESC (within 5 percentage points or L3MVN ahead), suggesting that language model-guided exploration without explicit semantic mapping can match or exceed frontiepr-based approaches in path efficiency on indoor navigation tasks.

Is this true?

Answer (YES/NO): YES